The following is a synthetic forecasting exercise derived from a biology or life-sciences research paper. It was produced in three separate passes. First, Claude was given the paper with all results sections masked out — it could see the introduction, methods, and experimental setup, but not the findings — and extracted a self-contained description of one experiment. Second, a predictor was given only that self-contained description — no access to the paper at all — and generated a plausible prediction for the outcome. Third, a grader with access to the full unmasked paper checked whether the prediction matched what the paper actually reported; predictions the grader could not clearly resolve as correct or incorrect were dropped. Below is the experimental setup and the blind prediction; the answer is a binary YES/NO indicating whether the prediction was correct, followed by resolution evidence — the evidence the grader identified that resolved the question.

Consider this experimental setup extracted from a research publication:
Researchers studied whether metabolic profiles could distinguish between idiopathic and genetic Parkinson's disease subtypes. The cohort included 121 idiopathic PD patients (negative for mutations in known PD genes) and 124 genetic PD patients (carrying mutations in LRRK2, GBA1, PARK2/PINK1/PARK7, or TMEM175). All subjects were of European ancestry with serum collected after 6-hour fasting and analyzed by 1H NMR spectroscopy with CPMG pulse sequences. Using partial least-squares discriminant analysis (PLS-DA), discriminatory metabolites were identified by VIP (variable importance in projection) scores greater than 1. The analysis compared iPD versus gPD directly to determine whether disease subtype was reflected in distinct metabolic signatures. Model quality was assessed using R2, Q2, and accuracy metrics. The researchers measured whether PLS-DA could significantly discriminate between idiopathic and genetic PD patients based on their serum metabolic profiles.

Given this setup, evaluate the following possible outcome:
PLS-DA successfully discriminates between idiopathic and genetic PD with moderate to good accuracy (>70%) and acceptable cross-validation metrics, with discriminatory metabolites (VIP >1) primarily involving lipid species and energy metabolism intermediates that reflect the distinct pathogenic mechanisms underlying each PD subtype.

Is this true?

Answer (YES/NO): NO